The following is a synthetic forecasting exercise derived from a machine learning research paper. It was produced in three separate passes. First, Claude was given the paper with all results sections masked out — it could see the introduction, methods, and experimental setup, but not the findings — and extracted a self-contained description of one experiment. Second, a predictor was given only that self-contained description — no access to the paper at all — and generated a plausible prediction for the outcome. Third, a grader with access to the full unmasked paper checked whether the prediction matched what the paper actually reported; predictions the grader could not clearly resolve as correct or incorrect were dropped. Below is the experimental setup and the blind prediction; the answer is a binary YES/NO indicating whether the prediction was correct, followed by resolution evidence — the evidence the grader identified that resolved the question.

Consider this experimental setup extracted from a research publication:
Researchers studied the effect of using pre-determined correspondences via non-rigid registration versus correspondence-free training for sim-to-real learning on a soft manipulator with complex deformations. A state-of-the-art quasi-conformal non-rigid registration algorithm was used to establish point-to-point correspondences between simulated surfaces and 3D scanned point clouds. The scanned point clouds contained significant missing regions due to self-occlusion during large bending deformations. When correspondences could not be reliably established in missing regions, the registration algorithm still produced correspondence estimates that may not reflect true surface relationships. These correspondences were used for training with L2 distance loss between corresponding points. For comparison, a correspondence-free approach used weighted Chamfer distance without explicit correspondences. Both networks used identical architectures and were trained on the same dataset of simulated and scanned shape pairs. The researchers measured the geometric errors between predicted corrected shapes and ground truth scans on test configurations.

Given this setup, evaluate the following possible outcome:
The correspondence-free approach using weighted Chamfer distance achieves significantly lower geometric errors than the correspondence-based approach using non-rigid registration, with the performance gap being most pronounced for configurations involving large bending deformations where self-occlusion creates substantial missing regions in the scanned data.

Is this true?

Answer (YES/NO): YES